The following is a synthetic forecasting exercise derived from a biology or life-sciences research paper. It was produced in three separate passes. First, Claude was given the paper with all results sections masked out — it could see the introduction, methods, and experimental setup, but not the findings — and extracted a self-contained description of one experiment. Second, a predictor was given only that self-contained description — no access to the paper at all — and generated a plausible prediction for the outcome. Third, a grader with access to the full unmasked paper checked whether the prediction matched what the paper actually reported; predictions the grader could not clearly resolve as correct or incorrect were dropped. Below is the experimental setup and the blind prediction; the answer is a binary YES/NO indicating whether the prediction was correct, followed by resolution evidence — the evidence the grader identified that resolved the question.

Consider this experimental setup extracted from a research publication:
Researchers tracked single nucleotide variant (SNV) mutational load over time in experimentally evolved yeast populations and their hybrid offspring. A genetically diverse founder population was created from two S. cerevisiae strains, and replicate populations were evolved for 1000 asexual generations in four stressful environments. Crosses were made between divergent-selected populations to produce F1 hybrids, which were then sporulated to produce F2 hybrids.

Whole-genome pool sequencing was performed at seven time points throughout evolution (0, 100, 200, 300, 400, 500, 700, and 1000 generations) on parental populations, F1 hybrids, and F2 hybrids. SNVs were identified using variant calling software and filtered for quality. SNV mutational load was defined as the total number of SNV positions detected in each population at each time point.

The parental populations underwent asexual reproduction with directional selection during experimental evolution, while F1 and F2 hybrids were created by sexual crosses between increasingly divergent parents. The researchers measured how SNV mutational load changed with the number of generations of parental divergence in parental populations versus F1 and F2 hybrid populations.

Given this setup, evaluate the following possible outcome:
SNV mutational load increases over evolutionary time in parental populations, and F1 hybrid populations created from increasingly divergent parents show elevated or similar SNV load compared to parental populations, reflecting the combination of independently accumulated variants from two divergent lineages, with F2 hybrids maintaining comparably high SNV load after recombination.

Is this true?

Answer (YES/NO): NO